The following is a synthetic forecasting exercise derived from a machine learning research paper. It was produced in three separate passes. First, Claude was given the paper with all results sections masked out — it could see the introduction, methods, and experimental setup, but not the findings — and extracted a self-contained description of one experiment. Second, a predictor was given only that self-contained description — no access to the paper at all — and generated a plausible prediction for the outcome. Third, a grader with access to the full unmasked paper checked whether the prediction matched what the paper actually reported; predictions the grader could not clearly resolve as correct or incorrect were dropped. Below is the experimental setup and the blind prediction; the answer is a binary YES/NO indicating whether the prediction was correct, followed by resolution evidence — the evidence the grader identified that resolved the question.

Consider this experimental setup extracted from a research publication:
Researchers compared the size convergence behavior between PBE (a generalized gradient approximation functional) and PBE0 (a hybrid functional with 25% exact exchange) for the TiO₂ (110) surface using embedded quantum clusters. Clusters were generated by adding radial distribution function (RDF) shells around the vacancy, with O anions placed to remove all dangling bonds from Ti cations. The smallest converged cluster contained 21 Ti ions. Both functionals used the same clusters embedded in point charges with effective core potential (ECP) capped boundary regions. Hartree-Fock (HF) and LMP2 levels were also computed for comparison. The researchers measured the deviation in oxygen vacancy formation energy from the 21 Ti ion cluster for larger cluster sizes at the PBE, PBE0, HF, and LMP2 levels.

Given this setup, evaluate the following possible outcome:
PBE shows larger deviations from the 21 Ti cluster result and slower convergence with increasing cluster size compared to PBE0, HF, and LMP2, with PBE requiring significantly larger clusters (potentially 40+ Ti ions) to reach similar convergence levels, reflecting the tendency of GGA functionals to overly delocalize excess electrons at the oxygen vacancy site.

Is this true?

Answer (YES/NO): NO